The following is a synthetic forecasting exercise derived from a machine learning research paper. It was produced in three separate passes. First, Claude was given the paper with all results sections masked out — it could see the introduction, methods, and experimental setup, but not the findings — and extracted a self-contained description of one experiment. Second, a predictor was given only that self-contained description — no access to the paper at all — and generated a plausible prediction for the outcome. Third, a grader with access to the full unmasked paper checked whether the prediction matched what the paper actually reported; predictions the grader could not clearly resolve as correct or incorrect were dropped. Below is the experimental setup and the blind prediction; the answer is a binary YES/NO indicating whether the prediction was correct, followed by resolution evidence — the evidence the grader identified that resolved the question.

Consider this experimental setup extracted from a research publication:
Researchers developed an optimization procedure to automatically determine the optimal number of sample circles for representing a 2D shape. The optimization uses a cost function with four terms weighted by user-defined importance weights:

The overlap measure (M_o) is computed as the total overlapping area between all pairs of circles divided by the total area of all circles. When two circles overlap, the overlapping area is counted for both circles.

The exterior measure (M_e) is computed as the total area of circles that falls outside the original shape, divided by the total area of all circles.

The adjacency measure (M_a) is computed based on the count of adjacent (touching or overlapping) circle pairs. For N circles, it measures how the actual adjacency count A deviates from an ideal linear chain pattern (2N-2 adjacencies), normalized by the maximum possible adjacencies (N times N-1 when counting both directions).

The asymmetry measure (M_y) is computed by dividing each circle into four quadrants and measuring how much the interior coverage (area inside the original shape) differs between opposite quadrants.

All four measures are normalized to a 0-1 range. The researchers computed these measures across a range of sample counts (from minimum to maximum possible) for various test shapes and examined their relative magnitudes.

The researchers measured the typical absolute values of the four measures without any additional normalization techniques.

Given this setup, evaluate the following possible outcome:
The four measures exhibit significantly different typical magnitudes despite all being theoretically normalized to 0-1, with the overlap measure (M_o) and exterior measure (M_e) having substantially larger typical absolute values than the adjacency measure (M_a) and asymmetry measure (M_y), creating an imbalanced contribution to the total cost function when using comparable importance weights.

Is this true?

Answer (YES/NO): NO